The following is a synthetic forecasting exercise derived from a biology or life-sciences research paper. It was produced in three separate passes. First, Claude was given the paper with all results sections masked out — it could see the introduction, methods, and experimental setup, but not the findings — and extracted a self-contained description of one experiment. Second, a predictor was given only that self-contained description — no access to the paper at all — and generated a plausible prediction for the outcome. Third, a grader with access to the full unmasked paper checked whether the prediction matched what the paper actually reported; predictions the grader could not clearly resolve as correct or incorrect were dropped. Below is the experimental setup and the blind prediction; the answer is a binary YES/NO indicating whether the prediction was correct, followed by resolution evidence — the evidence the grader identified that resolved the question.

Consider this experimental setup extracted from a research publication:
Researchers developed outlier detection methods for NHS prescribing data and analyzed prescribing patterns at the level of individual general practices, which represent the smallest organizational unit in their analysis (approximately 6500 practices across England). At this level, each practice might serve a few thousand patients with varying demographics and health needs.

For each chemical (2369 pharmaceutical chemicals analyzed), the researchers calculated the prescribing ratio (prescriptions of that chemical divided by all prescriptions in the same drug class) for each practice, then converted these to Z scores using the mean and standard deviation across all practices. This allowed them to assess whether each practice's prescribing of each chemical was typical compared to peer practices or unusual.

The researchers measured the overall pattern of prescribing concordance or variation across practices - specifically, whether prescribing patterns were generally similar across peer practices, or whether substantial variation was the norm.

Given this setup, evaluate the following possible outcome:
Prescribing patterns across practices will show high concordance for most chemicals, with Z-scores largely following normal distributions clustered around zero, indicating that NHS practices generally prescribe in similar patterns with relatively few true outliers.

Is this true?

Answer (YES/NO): YES